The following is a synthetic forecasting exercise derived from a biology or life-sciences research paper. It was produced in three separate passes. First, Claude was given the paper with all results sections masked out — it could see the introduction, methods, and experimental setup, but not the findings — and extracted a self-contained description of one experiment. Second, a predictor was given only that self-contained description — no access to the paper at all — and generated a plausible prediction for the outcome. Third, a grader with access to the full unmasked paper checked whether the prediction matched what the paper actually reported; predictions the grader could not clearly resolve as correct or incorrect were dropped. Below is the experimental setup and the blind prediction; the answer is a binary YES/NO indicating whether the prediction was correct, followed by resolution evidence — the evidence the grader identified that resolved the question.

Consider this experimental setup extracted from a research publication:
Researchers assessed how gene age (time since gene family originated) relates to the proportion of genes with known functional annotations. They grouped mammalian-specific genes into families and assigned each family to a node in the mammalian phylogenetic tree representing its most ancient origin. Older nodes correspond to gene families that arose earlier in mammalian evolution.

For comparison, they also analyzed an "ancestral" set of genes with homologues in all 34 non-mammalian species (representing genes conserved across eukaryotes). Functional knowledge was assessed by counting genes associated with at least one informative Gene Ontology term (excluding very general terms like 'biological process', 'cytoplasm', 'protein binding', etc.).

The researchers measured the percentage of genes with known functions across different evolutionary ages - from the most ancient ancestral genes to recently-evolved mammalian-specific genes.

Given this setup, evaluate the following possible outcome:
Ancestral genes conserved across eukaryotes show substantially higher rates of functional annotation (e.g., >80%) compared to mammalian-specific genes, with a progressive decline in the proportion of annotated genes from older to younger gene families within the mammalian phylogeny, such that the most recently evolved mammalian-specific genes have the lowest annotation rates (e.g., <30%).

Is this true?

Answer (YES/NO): YES